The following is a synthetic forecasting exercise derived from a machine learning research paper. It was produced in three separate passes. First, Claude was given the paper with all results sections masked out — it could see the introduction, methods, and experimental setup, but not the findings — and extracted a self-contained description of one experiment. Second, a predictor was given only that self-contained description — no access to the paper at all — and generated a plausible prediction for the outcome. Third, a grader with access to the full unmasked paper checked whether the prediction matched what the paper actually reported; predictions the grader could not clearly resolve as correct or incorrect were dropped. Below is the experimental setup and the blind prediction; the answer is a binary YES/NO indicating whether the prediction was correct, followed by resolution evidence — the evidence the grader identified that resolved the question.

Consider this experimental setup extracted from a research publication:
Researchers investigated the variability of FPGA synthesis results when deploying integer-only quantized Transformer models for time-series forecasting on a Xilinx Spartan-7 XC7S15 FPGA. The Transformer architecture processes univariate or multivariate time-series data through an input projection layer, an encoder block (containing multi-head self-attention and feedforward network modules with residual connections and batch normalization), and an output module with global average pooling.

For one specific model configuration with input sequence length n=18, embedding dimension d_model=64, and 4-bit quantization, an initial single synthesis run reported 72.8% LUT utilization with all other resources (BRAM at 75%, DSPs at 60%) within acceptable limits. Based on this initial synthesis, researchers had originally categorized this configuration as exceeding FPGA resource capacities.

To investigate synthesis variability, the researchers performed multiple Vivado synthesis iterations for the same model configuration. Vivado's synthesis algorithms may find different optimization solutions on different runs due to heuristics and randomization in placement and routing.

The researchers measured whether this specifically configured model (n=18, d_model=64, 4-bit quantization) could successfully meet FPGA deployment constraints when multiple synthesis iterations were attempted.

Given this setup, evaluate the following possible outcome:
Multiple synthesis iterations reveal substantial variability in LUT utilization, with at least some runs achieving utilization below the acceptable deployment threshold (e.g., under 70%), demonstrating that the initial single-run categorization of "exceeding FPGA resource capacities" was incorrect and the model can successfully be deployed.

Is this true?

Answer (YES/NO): NO